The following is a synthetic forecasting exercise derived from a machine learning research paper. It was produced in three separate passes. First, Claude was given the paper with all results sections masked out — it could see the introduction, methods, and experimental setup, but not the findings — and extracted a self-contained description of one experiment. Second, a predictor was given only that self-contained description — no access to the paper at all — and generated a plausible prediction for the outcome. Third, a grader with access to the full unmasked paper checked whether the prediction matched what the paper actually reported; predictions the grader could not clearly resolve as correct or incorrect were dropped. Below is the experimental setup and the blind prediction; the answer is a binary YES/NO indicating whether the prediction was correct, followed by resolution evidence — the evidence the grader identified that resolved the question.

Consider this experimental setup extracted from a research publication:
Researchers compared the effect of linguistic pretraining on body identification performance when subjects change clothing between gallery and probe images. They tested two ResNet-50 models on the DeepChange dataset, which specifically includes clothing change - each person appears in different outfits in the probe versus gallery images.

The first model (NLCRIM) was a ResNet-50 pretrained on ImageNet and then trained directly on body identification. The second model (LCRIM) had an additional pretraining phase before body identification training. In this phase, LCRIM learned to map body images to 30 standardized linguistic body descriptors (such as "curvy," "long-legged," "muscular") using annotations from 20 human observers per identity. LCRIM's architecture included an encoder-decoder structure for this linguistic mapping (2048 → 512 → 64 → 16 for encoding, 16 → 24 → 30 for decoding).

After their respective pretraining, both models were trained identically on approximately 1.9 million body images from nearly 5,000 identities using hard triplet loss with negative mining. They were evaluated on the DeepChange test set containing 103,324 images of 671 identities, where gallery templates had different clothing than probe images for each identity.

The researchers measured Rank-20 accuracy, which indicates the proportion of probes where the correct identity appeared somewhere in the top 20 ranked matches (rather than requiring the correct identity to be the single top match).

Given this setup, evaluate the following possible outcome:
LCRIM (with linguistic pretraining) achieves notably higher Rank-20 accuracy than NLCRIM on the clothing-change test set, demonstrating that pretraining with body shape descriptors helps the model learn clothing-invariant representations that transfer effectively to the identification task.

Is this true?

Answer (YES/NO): NO